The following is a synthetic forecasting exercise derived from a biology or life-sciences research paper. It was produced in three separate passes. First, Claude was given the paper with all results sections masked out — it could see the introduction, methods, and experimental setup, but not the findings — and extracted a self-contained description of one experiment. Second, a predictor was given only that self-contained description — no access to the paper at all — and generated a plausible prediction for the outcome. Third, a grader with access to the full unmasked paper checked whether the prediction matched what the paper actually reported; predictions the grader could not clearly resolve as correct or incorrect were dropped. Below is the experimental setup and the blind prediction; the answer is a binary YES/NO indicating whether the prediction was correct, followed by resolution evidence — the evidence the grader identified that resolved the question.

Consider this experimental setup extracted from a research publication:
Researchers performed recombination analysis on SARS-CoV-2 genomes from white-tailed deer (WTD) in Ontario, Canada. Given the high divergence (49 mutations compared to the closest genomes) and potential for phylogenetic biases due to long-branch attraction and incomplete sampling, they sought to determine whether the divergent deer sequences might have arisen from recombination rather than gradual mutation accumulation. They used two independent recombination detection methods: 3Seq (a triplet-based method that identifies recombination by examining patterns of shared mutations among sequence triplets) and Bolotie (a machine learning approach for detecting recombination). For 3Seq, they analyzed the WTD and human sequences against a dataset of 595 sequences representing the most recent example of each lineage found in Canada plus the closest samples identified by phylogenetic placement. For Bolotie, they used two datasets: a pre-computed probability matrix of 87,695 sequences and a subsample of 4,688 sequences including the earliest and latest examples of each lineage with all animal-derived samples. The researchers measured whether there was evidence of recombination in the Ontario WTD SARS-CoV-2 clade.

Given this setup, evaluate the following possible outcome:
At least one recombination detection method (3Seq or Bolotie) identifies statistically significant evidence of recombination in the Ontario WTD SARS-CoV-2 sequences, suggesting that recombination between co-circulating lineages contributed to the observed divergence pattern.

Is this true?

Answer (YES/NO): NO